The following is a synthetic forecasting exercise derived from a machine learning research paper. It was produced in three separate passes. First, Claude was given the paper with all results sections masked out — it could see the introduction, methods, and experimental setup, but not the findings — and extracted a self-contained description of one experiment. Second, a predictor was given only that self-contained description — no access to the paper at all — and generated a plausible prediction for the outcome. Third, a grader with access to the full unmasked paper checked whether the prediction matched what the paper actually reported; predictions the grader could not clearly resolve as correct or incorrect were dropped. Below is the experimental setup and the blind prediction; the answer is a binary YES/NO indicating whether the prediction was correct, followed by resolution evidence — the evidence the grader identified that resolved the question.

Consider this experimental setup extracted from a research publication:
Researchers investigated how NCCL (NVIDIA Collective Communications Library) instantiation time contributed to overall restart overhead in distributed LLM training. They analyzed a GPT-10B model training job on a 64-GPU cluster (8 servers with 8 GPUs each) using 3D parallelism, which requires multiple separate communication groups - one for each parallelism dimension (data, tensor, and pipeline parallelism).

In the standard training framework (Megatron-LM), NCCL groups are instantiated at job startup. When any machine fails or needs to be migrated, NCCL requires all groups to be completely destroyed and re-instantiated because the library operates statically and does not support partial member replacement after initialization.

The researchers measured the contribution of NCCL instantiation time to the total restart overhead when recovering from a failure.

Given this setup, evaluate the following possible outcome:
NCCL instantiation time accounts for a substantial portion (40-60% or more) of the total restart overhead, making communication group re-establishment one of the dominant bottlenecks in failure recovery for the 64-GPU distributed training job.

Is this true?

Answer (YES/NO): NO